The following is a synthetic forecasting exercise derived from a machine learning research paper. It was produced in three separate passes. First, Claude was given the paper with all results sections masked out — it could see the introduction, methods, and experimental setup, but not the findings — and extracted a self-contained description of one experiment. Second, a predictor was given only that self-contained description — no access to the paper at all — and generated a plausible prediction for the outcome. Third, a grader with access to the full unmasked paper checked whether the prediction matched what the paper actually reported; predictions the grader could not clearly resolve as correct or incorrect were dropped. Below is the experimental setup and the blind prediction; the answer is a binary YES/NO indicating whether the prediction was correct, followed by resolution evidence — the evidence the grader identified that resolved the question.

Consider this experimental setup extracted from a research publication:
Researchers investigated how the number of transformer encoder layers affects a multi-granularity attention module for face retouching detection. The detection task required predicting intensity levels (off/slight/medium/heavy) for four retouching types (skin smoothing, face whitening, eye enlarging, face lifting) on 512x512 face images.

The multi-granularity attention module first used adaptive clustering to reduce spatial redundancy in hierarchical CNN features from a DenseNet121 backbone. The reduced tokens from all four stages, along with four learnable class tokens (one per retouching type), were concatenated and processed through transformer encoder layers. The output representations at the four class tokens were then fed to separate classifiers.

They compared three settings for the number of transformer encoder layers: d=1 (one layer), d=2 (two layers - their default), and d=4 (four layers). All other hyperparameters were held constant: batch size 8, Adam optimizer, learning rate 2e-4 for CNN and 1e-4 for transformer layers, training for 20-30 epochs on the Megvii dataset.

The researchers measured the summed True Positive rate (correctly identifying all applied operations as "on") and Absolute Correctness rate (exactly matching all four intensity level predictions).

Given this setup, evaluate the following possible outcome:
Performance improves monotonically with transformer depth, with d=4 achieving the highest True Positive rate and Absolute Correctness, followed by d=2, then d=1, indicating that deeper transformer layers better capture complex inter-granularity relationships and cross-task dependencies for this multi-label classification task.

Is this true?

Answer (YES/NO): NO